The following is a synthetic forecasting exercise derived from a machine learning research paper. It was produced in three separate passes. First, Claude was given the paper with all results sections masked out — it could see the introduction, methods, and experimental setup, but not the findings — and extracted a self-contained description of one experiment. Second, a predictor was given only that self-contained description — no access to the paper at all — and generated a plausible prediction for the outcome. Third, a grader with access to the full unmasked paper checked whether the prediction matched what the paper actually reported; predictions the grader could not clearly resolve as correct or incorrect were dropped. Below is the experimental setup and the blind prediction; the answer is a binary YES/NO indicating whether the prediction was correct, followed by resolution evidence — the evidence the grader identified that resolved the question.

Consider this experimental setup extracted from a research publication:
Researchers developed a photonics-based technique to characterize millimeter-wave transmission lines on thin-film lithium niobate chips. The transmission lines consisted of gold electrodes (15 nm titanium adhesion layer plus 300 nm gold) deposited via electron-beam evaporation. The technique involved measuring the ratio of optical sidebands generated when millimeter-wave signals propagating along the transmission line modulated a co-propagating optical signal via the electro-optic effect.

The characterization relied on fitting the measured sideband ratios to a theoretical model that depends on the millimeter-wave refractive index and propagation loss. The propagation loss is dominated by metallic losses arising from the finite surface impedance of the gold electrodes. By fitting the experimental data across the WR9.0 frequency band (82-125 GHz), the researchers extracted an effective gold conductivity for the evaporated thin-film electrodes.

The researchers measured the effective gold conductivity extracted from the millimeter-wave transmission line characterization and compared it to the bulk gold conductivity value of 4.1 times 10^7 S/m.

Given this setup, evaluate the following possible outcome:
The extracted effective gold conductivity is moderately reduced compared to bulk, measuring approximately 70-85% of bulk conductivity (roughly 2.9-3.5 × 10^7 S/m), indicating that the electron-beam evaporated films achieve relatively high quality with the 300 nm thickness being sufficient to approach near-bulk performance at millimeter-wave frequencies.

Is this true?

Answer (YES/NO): NO